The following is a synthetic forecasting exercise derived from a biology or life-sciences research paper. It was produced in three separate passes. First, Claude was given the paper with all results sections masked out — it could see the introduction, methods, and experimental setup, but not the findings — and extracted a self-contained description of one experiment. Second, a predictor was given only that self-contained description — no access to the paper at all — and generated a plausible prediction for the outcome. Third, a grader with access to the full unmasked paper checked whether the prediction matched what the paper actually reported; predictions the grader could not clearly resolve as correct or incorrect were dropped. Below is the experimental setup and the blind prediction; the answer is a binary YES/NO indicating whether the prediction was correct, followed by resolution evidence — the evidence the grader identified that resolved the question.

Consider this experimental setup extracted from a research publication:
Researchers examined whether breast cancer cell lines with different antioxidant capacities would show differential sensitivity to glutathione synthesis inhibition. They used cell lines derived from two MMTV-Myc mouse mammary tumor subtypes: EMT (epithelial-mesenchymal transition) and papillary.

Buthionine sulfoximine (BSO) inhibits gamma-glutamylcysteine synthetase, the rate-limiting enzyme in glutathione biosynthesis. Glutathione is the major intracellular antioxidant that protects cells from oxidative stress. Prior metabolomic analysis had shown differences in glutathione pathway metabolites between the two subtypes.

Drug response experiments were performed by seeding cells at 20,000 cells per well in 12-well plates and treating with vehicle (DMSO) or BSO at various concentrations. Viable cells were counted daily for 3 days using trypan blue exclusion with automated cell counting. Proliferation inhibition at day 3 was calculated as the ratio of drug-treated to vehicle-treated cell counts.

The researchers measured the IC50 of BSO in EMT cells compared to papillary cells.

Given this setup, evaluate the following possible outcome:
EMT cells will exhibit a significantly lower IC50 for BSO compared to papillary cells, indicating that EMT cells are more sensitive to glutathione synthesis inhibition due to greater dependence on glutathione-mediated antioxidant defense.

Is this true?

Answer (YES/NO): YES